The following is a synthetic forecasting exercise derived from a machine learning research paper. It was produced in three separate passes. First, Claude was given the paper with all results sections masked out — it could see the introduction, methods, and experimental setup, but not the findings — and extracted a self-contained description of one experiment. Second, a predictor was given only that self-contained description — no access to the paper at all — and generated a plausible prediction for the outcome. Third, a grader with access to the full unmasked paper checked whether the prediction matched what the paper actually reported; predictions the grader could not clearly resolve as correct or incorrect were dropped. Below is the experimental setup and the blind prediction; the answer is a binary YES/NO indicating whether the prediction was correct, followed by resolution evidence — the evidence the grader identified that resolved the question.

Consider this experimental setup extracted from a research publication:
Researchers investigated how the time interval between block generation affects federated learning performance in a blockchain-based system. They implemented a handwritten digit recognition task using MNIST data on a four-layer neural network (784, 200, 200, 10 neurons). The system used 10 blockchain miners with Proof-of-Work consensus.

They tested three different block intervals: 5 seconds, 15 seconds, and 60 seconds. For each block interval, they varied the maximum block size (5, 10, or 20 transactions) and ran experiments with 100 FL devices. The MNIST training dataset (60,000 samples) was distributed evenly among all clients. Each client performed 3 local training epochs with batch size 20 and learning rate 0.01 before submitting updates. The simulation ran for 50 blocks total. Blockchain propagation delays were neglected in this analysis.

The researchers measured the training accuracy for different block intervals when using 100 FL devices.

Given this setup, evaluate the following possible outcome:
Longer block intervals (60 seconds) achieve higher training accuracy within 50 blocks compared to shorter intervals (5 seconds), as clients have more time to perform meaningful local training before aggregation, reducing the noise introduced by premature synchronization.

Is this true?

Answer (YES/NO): NO